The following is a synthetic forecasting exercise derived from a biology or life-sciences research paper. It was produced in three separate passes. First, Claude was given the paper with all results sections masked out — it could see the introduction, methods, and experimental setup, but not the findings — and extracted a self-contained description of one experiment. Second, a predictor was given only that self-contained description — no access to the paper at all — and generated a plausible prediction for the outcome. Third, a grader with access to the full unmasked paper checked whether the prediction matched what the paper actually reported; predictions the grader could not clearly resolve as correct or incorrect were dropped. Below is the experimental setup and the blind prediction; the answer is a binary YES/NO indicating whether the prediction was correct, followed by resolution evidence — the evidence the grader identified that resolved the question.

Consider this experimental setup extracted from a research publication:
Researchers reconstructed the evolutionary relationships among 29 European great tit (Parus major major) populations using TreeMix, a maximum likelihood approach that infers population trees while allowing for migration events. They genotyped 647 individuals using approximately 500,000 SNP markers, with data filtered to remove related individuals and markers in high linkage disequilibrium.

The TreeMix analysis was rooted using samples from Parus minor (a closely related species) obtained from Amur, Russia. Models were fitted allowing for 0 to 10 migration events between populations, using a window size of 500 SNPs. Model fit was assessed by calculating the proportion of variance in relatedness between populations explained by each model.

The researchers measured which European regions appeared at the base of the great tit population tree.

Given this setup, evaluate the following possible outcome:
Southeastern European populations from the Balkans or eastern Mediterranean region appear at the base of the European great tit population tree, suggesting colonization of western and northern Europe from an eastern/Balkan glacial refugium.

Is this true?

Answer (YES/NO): YES